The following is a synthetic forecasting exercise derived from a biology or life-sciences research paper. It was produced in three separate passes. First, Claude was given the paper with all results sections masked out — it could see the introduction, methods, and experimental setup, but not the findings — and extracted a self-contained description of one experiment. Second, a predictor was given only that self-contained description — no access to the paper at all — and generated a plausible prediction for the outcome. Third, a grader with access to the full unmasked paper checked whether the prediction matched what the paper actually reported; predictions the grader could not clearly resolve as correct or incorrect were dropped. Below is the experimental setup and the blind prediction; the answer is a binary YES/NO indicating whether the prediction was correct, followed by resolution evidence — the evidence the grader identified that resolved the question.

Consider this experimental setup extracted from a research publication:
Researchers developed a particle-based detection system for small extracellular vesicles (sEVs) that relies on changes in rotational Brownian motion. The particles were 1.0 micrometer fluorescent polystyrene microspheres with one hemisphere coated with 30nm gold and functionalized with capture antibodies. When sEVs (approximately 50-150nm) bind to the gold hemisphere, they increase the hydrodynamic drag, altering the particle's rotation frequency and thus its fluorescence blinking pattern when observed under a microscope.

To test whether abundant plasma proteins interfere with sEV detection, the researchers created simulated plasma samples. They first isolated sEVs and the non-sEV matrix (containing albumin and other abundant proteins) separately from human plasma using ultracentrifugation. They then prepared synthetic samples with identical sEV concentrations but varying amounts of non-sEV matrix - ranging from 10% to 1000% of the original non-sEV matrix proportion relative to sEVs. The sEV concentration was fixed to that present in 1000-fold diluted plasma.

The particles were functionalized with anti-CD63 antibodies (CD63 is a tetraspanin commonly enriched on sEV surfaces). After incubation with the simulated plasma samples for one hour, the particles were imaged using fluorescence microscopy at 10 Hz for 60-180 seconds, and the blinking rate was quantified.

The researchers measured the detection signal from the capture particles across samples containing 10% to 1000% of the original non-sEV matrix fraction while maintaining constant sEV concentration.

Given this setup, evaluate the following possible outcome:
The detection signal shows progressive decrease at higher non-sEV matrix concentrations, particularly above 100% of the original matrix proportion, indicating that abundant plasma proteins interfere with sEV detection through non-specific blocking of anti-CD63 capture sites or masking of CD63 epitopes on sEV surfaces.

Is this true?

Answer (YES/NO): NO